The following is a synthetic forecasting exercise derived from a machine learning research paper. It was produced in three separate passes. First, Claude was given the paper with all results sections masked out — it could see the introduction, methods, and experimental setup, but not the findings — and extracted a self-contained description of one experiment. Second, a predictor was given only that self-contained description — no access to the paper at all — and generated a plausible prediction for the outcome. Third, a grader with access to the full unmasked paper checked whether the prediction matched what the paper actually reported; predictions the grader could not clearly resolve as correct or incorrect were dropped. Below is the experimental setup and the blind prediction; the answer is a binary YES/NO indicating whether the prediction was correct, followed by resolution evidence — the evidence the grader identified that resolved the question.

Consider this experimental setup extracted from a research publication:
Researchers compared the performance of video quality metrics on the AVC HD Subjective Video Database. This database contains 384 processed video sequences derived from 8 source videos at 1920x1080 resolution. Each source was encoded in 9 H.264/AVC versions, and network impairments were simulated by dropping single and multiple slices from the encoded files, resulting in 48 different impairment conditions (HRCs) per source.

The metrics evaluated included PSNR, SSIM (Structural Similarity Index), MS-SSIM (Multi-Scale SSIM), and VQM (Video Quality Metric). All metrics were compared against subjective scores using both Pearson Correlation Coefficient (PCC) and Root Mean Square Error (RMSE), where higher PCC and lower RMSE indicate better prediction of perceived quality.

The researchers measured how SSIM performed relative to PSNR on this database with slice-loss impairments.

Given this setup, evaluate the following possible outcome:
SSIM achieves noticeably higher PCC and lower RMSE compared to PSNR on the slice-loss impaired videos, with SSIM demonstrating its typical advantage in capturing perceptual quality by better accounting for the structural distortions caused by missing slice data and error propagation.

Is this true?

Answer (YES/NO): NO